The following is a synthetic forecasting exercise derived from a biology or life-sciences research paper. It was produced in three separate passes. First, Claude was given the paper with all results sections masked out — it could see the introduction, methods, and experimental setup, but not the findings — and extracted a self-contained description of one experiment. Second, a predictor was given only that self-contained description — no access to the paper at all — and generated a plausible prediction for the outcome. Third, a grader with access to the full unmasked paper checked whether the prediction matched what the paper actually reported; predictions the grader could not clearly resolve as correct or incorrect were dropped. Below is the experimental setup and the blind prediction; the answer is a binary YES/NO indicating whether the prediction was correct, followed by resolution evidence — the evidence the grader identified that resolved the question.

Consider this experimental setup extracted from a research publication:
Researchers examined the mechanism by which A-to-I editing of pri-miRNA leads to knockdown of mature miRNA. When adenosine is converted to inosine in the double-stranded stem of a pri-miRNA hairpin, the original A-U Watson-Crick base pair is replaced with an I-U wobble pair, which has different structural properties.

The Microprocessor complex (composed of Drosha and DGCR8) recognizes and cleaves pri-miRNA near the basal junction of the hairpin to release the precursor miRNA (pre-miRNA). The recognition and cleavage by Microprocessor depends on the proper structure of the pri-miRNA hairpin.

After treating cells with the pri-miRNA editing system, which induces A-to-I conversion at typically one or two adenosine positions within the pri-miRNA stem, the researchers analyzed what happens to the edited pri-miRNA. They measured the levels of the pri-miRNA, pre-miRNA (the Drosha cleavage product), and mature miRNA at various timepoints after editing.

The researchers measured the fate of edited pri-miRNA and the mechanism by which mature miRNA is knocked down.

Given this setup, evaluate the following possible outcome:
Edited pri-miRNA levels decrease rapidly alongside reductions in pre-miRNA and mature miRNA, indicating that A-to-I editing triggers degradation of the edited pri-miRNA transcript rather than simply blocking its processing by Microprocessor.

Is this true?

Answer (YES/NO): NO